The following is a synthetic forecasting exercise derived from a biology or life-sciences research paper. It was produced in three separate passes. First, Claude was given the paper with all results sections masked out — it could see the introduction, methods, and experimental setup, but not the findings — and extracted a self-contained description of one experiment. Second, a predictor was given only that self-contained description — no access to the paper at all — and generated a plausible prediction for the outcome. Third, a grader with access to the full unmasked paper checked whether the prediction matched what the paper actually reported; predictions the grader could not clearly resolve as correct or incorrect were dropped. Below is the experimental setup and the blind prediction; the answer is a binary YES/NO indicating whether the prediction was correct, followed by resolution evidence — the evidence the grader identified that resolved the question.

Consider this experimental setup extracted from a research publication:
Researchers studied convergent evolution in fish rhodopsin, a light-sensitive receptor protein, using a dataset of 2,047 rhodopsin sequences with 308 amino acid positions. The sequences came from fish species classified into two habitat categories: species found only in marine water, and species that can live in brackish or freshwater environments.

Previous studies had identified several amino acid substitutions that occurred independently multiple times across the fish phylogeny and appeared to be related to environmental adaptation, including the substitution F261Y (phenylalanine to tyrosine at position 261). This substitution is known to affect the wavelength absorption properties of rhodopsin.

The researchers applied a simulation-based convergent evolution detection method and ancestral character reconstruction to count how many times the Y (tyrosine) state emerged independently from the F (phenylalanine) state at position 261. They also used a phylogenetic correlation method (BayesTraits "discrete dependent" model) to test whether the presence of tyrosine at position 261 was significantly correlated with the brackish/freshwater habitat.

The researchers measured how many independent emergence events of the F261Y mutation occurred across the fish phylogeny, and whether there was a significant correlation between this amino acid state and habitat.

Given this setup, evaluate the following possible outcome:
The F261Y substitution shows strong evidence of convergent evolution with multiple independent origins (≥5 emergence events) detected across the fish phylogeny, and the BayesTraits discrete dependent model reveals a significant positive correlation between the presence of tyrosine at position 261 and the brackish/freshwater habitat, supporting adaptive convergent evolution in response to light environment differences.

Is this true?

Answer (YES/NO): YES